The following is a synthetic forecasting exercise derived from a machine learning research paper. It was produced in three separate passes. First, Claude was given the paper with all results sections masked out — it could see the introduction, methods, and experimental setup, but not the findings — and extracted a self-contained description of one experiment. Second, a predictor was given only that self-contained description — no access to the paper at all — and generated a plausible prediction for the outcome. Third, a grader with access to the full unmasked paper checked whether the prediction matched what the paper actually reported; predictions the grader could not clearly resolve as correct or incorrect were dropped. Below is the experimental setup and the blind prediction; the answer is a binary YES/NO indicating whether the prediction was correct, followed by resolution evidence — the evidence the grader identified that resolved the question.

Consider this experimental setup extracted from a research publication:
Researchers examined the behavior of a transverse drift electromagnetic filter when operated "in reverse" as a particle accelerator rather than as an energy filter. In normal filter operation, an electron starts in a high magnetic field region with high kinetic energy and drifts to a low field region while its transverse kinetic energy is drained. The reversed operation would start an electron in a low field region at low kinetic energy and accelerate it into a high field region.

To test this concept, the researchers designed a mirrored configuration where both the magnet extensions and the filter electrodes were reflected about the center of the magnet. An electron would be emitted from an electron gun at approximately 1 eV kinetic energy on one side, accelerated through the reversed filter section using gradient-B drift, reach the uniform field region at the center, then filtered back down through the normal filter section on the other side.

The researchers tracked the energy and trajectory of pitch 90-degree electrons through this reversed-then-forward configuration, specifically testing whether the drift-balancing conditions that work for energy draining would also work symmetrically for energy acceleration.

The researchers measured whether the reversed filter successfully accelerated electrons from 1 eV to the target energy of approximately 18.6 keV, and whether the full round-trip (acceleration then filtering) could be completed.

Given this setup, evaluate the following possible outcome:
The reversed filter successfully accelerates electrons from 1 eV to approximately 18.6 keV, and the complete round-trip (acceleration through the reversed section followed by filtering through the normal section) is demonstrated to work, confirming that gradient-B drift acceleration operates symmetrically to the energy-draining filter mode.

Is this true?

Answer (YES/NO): YES